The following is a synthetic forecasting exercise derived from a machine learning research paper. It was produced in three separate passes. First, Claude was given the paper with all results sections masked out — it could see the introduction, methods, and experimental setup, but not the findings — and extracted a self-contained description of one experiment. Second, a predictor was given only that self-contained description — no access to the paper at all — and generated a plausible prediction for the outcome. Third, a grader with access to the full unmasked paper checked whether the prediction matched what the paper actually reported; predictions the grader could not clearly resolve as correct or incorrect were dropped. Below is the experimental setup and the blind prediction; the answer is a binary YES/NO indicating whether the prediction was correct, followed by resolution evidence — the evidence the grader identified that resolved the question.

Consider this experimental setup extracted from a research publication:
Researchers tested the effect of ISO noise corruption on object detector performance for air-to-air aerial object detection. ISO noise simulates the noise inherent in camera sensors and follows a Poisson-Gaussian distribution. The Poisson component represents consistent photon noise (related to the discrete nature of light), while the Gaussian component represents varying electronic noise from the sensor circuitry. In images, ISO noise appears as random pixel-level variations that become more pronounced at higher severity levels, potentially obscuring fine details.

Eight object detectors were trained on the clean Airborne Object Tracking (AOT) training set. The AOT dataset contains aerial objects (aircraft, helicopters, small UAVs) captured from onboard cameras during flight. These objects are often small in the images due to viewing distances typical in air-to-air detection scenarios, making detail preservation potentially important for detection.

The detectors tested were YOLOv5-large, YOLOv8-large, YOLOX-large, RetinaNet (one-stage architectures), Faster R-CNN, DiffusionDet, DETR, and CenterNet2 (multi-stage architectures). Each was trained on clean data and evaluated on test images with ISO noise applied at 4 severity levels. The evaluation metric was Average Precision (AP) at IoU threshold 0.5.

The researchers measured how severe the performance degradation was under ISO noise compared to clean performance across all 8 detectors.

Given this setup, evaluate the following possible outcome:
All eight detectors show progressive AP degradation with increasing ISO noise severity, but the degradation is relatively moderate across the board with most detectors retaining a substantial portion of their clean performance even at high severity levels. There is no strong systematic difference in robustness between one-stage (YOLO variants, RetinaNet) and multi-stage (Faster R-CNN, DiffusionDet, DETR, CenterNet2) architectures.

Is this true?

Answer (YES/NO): NO